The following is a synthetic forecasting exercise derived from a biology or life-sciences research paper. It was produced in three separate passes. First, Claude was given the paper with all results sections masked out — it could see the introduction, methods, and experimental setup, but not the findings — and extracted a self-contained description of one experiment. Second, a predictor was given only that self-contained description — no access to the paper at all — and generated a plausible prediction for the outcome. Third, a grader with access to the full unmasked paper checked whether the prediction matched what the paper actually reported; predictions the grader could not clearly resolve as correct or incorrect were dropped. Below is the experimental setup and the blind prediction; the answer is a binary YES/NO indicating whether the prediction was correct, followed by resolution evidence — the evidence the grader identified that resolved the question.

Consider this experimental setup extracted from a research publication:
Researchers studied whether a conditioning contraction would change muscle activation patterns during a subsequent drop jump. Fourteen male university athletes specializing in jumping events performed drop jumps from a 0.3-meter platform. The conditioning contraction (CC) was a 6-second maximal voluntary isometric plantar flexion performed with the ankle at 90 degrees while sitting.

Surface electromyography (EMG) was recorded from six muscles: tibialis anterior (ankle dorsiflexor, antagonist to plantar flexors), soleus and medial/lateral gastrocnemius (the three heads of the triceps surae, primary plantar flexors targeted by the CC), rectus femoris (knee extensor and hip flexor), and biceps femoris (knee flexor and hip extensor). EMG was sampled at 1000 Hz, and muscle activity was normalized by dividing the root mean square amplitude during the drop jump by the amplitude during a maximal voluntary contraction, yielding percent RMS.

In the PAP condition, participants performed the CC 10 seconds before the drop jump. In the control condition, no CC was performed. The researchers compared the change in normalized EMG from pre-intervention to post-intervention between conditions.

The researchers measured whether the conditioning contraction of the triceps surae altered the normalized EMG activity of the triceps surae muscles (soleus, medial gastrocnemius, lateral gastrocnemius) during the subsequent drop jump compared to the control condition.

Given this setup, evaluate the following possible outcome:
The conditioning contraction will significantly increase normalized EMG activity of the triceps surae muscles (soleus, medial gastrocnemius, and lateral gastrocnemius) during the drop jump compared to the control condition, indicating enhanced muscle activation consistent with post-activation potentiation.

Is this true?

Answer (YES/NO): NO